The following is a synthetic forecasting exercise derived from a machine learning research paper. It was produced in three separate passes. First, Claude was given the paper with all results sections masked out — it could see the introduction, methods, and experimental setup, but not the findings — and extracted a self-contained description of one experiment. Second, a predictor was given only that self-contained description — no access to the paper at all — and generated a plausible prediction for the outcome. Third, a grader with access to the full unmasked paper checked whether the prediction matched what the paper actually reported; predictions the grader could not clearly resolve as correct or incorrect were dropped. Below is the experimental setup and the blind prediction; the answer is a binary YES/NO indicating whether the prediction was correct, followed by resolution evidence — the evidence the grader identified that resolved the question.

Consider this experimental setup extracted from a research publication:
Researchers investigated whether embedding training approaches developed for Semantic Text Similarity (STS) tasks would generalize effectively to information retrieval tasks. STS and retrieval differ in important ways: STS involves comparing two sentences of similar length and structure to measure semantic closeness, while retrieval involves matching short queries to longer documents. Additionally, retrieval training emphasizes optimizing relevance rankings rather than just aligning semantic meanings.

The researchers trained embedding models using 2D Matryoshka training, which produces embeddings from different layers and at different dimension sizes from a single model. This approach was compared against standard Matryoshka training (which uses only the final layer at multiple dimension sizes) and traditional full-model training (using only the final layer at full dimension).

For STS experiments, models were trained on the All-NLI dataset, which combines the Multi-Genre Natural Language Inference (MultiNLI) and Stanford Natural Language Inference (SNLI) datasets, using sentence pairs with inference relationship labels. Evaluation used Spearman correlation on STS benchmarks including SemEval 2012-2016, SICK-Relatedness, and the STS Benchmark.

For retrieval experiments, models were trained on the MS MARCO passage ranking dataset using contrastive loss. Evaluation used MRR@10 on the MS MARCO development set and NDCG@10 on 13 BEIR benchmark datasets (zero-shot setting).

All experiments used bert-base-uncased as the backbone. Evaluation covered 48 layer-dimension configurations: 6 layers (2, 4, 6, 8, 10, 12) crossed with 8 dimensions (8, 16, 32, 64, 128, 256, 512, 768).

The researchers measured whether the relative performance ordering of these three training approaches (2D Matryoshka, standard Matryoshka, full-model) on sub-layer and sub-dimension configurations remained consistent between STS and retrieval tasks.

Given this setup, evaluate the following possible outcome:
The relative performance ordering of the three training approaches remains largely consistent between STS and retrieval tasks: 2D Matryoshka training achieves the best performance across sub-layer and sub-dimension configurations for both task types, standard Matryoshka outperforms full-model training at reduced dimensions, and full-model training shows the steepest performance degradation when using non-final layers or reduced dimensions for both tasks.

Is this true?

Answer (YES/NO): YES